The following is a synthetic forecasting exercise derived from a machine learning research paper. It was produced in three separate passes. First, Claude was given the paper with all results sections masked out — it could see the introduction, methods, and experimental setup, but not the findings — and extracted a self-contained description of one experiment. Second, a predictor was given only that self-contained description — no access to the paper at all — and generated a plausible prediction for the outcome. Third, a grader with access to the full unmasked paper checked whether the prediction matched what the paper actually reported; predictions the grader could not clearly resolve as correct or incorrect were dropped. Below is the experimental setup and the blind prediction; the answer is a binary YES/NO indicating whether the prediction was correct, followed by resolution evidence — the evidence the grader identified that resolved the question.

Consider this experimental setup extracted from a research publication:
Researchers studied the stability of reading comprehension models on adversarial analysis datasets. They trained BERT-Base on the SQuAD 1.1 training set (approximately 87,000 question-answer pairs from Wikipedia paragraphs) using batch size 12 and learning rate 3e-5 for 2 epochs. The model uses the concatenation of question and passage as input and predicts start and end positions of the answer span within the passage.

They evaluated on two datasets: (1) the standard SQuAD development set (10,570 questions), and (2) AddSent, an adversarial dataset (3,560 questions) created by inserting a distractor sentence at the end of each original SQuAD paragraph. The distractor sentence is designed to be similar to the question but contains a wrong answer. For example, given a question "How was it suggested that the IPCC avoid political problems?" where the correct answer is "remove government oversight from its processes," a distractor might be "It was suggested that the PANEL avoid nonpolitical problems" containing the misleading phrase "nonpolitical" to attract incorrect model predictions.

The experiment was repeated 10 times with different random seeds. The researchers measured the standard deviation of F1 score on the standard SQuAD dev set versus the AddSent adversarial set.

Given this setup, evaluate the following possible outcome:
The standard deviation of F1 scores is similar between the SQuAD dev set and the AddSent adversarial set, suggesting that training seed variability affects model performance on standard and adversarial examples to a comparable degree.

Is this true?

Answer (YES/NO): NO